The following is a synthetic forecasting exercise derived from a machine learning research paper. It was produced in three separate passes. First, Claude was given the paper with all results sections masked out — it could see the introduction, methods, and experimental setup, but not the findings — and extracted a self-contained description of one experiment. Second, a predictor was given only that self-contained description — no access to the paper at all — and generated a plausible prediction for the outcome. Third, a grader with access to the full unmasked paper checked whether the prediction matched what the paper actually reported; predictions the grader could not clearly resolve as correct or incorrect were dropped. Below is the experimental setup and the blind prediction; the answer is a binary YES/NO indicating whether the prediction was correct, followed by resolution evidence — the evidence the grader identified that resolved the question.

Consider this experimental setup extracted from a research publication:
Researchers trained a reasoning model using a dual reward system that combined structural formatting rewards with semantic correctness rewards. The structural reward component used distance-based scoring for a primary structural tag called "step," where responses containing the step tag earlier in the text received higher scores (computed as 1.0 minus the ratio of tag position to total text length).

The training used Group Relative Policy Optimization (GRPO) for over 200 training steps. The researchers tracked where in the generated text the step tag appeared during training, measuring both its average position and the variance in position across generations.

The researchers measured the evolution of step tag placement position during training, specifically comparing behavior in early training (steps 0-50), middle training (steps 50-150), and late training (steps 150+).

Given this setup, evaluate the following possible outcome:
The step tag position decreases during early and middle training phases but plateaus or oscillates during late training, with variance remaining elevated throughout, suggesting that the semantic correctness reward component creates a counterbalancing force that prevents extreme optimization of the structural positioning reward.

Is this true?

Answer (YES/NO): NO